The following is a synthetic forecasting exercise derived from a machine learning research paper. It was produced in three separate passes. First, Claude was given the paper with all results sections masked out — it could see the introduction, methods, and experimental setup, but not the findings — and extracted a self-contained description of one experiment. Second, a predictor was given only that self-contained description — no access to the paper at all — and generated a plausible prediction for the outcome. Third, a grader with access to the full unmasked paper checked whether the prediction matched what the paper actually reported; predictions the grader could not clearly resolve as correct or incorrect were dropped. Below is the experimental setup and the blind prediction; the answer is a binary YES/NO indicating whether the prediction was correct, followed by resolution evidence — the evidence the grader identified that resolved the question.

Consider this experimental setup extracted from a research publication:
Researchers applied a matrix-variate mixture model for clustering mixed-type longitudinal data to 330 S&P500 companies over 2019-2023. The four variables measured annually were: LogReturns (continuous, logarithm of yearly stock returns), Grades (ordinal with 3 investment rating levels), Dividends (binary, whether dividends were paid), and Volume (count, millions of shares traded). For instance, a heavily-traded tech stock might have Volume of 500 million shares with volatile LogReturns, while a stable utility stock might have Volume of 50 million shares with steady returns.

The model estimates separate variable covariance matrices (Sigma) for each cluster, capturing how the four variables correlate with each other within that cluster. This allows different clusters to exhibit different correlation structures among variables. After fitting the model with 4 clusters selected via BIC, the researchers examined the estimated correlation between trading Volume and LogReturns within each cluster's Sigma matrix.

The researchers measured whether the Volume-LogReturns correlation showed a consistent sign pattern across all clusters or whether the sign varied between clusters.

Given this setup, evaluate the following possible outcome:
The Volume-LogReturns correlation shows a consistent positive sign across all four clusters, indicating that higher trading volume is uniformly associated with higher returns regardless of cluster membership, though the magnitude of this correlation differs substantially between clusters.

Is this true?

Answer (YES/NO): NO